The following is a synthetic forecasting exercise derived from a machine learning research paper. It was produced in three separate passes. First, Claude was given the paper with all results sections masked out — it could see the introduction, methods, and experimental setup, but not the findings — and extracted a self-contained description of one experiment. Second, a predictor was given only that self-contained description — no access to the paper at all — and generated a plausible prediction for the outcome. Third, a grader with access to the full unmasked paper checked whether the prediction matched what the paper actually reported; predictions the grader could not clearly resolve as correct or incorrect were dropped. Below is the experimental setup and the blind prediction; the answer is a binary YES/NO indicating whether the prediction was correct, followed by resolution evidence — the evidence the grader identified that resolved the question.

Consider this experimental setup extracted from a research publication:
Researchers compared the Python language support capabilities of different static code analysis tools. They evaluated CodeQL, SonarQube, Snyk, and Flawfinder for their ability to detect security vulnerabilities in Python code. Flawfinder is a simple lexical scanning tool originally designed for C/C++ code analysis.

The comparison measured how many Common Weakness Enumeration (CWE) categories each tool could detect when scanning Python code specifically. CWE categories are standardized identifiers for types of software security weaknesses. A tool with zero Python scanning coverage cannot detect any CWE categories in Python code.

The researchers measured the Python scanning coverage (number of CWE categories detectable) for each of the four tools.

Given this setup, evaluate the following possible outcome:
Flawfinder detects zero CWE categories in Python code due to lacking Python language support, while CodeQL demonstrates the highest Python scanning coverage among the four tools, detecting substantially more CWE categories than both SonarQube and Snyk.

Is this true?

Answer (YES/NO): NO